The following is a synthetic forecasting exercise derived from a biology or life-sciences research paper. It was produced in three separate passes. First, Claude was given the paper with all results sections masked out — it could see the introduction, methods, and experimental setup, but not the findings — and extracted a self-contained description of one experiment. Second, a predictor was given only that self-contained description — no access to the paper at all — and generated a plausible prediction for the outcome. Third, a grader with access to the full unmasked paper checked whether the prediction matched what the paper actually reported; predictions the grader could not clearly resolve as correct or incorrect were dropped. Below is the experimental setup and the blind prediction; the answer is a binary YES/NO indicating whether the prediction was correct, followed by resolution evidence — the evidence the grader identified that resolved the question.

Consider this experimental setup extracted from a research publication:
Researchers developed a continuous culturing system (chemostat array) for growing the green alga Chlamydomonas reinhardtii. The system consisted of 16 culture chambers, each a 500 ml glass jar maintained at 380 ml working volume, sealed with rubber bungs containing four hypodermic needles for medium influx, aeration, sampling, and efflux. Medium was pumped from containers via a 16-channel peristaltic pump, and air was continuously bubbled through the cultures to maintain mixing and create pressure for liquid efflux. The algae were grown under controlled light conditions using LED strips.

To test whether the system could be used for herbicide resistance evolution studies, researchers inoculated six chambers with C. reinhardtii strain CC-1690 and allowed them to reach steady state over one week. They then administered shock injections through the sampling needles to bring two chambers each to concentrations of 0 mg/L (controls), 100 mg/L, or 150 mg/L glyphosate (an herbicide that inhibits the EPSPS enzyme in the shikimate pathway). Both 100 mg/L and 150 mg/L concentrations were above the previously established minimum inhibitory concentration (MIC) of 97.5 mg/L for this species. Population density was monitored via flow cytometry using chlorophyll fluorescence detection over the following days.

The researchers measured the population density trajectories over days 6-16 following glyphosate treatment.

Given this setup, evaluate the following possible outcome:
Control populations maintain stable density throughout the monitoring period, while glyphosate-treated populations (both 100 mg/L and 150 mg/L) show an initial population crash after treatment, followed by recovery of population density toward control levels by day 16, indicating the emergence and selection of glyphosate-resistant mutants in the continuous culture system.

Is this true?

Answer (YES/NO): NO